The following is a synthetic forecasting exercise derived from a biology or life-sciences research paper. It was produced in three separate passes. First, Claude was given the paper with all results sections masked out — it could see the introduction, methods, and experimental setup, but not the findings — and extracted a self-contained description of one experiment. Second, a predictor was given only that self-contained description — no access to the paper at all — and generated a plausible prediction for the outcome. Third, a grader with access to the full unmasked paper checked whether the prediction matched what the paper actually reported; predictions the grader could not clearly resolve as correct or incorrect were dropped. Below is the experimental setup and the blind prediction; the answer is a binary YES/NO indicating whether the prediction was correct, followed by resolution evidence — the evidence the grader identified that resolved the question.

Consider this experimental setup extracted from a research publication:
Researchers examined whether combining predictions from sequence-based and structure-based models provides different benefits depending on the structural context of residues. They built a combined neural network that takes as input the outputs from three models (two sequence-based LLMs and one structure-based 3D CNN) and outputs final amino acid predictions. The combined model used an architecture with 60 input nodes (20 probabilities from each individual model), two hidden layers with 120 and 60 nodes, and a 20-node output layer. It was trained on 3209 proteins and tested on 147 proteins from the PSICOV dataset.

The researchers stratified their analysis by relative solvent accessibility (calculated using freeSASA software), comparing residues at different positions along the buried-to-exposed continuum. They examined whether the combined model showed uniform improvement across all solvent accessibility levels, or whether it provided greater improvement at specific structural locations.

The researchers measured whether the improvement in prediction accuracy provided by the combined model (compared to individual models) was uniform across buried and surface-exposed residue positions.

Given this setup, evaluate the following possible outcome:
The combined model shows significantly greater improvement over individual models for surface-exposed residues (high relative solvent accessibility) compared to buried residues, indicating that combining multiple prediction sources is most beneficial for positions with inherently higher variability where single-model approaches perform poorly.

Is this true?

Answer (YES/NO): YES